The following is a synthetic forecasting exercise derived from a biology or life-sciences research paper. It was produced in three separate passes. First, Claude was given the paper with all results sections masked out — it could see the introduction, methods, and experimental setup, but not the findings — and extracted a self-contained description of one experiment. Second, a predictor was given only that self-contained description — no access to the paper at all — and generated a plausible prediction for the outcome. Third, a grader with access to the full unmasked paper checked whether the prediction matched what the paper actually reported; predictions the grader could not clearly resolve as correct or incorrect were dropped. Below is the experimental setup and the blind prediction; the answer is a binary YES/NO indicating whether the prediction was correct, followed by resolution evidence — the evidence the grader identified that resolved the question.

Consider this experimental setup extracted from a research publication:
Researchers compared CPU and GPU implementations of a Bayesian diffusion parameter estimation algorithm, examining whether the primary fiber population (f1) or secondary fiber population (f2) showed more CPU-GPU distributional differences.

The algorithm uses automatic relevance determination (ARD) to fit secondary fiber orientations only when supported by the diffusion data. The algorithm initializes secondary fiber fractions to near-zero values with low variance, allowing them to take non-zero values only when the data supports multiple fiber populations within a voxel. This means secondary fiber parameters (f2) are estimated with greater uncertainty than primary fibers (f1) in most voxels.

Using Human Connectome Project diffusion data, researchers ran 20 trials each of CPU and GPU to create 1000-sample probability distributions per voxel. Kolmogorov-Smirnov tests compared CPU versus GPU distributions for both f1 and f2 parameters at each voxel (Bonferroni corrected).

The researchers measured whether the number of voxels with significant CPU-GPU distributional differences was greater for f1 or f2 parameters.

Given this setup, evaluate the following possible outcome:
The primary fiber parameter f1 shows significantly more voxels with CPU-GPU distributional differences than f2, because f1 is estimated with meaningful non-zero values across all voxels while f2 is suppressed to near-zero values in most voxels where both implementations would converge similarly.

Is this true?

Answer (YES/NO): NO